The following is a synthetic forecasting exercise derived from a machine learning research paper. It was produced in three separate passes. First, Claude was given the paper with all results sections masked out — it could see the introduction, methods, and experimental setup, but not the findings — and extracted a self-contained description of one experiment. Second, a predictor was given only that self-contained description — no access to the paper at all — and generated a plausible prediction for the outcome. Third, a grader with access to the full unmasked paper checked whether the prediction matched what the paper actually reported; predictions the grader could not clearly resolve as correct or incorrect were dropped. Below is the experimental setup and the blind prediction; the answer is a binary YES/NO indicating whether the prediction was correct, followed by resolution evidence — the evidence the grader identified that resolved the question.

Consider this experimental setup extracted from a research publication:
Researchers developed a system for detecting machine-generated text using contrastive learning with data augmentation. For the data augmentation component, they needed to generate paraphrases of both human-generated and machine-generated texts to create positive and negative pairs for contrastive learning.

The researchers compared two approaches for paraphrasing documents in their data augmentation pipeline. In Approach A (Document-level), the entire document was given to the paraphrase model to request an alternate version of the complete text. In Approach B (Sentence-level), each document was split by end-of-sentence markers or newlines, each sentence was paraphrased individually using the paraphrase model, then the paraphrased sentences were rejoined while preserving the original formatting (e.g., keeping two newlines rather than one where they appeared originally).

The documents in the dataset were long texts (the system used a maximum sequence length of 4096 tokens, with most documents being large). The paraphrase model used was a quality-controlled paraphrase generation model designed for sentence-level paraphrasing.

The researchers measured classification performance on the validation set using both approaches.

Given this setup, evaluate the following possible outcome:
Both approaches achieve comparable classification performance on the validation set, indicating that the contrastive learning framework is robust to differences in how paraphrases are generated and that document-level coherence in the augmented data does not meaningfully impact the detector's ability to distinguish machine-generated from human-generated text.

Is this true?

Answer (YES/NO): NO